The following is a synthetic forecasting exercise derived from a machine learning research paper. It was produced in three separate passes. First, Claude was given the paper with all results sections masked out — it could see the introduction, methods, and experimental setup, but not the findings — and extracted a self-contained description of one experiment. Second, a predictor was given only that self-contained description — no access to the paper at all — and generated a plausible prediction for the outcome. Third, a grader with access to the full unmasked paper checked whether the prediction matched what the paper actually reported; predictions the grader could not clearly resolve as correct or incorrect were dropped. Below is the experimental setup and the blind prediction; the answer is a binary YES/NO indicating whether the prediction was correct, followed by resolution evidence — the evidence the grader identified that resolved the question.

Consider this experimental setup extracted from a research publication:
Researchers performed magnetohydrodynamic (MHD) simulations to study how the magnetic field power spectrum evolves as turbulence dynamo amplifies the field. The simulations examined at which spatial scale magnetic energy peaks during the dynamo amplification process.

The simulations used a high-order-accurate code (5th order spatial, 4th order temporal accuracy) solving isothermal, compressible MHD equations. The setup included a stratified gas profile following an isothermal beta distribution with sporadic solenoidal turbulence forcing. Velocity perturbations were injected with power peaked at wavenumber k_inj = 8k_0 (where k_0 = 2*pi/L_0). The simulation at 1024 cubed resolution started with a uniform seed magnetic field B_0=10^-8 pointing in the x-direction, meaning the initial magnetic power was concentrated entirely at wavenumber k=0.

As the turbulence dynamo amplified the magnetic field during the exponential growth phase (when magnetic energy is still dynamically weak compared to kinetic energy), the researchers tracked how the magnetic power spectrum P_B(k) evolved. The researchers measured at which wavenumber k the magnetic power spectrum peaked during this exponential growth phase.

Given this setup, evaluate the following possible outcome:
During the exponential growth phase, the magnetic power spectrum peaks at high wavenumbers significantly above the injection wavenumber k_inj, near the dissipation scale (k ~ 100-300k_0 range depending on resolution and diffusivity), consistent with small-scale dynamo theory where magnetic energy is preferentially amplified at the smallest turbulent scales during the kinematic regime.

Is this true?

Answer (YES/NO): NO